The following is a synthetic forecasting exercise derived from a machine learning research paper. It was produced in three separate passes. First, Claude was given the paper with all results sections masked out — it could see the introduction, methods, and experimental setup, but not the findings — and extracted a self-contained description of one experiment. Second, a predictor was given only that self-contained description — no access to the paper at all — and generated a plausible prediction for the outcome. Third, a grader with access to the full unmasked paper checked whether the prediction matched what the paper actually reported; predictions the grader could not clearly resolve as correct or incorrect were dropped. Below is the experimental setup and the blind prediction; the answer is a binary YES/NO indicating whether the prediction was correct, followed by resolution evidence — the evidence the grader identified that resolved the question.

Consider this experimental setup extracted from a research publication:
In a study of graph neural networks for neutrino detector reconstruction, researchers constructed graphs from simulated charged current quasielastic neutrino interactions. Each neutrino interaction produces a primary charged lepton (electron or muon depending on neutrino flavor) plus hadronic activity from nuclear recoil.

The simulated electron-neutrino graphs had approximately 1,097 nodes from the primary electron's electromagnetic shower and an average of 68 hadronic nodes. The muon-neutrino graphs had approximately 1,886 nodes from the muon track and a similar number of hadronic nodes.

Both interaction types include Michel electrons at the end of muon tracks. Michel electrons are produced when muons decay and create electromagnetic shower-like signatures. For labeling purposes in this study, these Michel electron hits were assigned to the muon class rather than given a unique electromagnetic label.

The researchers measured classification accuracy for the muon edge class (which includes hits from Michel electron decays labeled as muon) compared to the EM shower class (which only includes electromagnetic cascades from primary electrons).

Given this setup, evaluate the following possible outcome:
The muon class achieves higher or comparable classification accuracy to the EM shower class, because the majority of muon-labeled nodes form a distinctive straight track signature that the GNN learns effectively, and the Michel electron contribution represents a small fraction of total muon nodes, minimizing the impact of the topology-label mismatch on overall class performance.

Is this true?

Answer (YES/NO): NO